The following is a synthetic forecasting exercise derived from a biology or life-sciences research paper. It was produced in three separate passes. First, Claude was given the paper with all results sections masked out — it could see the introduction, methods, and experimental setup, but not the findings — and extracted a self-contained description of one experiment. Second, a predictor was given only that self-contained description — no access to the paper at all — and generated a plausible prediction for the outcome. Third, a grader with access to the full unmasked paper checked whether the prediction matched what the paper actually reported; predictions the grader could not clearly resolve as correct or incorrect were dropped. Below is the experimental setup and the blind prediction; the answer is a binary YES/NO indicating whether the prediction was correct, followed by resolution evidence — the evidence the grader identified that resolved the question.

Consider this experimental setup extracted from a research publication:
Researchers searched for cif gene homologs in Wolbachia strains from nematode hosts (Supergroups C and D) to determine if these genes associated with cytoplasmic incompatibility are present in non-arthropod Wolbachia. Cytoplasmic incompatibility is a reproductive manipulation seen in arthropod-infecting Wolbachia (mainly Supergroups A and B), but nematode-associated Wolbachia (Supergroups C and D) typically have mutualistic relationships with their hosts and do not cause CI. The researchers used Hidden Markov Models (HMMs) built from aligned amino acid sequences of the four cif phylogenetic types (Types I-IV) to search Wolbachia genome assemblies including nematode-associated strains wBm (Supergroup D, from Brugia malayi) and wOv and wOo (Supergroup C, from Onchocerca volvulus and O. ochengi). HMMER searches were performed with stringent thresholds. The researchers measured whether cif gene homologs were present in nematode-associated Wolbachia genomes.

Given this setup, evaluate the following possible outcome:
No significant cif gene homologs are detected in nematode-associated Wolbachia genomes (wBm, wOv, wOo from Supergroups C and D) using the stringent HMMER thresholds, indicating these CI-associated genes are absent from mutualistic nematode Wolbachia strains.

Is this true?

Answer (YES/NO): YES